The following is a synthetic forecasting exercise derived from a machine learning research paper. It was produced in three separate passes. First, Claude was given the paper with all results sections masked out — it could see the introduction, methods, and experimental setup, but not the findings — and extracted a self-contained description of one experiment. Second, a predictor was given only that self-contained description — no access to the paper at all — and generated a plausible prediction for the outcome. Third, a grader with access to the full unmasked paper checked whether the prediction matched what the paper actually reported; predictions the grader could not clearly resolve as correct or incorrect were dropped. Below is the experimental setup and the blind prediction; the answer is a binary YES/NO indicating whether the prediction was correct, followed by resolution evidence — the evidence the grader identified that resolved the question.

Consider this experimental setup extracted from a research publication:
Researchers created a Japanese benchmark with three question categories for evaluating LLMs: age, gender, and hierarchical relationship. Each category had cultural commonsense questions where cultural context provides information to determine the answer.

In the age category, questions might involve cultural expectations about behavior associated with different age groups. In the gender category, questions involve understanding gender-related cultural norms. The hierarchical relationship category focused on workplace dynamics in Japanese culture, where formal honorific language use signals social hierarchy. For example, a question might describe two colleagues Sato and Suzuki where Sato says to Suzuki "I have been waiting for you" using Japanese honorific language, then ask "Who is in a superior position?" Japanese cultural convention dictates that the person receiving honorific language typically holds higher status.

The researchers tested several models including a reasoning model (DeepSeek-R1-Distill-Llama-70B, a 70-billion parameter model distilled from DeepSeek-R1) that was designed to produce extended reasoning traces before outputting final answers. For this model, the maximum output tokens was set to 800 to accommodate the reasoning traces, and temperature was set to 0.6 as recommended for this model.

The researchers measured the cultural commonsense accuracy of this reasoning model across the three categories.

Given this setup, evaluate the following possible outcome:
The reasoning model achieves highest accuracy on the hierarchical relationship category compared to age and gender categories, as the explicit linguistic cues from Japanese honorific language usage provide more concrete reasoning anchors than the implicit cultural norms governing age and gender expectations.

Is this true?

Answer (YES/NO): NO